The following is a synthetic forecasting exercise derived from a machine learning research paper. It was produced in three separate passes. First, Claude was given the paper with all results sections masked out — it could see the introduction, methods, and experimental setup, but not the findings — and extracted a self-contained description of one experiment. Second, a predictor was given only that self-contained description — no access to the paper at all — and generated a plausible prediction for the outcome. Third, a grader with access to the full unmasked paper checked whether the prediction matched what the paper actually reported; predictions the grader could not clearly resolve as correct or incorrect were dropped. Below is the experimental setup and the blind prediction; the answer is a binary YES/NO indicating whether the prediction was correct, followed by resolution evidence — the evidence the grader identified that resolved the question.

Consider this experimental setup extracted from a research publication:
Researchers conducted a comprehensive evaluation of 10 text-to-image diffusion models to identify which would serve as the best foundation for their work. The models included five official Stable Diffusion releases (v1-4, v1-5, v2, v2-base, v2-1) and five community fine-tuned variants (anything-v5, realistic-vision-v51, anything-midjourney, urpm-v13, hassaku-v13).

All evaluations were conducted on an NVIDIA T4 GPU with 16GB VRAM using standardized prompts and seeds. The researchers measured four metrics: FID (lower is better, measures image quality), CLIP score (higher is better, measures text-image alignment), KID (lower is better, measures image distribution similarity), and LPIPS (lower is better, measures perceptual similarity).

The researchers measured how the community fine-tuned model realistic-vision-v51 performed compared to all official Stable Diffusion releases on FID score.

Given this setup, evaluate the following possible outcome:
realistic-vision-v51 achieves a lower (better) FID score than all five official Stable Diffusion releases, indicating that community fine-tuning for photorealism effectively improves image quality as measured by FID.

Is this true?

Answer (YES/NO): YES